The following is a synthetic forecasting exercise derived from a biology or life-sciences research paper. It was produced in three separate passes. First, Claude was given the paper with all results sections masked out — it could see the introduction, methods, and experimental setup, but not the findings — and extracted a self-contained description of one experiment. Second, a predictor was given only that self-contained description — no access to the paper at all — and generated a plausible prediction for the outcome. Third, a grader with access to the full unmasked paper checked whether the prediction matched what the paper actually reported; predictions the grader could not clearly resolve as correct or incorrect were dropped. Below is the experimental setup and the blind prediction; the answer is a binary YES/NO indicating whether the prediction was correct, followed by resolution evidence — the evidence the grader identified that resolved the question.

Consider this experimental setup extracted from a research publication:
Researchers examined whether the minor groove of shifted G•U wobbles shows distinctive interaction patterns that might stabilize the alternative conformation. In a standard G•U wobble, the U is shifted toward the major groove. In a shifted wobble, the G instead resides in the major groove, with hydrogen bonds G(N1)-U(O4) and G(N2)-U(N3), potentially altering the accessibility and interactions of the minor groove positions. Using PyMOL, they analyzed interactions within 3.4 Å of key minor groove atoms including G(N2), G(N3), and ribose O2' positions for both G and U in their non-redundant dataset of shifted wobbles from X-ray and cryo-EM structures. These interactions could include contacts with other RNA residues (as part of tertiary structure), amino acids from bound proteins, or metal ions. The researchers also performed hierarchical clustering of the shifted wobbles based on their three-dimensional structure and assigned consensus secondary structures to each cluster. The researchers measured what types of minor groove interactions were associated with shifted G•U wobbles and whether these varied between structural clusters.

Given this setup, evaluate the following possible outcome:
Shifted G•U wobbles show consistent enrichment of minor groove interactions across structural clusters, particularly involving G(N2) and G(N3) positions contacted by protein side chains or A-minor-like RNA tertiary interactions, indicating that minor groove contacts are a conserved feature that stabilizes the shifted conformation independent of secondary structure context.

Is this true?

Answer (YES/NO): NO